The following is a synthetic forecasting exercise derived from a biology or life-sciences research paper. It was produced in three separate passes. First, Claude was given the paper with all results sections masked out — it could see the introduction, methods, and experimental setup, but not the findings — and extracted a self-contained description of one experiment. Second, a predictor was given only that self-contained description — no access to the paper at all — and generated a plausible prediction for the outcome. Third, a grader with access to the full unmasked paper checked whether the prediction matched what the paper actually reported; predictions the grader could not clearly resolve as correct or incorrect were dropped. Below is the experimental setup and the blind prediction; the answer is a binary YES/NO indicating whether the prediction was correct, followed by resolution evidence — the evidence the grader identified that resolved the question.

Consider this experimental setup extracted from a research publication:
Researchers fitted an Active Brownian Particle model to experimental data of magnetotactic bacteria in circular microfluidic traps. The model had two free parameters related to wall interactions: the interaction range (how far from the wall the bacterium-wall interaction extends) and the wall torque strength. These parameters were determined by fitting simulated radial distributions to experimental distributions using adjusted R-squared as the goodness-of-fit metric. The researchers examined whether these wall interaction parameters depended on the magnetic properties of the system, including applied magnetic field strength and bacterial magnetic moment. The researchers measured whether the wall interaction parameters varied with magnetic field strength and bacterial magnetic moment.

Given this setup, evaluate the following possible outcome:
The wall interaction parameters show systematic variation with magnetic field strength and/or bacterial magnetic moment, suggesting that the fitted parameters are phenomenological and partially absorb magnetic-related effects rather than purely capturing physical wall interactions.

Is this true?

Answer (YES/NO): NO